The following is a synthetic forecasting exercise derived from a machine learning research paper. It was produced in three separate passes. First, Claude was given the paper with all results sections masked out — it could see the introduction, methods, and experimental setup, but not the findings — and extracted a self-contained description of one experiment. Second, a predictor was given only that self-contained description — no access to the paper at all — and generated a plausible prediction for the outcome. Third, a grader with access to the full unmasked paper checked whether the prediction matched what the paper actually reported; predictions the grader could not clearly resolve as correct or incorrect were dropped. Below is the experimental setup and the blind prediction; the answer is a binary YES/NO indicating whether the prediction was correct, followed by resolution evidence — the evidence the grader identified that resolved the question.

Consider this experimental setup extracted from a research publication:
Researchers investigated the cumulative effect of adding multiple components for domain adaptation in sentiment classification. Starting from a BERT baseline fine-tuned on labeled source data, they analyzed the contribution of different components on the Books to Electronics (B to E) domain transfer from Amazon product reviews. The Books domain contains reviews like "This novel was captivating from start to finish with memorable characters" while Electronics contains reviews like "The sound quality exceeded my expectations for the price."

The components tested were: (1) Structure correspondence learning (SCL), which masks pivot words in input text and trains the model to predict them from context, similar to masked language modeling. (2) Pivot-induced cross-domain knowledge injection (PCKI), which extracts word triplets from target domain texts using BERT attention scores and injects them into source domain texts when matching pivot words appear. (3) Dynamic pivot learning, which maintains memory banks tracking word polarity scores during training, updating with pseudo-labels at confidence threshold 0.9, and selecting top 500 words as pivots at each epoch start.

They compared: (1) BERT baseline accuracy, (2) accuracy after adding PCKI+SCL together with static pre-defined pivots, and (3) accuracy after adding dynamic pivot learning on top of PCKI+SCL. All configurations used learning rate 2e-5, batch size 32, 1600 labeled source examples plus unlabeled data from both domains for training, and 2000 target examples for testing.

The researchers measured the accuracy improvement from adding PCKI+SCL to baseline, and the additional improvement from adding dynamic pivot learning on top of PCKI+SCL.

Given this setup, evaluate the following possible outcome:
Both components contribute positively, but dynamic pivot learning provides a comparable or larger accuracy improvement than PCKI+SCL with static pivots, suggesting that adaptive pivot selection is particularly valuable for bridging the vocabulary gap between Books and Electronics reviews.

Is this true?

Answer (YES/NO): NO